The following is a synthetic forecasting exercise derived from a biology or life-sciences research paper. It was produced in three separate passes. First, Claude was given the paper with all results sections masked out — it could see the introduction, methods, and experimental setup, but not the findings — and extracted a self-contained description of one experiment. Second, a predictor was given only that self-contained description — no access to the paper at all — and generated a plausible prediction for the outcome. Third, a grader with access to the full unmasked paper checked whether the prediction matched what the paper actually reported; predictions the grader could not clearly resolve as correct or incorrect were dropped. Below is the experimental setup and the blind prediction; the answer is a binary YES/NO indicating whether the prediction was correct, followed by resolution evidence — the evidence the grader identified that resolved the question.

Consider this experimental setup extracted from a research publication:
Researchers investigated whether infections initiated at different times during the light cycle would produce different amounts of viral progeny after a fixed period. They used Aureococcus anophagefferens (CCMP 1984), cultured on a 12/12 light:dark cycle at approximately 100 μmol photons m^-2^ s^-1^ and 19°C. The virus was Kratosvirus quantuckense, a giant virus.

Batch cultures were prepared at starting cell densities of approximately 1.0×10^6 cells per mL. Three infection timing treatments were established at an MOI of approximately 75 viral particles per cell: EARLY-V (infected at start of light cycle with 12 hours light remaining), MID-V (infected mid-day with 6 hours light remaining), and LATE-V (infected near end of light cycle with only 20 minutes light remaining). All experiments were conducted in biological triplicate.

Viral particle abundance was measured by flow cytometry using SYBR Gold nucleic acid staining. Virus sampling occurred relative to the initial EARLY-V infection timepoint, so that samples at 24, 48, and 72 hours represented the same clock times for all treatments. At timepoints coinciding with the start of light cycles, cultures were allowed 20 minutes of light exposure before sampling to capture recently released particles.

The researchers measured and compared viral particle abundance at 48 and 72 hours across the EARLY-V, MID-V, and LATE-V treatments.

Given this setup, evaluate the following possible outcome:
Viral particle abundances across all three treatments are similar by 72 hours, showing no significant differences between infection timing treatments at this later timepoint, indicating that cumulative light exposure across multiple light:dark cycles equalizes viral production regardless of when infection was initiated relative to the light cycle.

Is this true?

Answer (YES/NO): NO